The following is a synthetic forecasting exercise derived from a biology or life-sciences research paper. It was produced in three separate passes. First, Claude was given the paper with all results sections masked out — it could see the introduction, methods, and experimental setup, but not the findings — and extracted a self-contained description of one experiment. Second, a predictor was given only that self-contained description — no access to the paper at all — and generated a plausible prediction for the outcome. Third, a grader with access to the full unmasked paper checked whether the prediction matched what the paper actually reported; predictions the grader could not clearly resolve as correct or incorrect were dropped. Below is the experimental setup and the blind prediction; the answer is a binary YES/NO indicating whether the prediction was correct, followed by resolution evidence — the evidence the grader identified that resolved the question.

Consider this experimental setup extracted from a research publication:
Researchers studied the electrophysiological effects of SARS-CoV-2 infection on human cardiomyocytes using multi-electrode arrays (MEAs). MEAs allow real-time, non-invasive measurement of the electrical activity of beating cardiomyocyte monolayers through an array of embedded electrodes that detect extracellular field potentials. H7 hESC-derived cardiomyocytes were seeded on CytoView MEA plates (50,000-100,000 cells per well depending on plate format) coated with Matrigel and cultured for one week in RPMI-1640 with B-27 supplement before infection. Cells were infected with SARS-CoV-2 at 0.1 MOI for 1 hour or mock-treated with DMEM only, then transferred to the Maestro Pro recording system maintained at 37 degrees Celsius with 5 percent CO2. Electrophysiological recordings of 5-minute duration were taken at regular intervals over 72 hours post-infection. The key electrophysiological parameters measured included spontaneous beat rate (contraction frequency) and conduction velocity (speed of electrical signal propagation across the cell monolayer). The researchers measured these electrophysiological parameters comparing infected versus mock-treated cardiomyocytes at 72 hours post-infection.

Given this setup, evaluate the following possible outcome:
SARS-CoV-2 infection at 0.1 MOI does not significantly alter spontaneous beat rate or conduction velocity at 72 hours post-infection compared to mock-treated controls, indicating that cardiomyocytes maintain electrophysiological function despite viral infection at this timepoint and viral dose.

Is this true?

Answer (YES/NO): NO